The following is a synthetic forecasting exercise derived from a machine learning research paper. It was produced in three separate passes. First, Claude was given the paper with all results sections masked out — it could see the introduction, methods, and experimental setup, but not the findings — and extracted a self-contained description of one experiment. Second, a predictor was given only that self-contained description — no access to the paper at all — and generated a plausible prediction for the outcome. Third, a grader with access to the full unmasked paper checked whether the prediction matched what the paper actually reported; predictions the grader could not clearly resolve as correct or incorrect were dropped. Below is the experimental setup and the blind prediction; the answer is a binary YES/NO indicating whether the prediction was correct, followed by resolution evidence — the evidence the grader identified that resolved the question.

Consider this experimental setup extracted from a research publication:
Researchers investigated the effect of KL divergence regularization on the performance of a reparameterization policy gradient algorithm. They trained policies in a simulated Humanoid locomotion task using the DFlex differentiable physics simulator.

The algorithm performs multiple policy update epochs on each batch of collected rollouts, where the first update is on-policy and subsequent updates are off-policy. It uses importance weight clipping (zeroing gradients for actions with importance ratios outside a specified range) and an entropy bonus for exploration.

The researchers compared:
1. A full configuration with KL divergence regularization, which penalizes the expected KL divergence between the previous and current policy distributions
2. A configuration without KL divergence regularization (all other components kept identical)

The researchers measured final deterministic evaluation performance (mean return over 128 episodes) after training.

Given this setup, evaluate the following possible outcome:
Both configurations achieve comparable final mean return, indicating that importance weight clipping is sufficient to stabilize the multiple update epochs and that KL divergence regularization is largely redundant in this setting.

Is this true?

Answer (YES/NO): NO